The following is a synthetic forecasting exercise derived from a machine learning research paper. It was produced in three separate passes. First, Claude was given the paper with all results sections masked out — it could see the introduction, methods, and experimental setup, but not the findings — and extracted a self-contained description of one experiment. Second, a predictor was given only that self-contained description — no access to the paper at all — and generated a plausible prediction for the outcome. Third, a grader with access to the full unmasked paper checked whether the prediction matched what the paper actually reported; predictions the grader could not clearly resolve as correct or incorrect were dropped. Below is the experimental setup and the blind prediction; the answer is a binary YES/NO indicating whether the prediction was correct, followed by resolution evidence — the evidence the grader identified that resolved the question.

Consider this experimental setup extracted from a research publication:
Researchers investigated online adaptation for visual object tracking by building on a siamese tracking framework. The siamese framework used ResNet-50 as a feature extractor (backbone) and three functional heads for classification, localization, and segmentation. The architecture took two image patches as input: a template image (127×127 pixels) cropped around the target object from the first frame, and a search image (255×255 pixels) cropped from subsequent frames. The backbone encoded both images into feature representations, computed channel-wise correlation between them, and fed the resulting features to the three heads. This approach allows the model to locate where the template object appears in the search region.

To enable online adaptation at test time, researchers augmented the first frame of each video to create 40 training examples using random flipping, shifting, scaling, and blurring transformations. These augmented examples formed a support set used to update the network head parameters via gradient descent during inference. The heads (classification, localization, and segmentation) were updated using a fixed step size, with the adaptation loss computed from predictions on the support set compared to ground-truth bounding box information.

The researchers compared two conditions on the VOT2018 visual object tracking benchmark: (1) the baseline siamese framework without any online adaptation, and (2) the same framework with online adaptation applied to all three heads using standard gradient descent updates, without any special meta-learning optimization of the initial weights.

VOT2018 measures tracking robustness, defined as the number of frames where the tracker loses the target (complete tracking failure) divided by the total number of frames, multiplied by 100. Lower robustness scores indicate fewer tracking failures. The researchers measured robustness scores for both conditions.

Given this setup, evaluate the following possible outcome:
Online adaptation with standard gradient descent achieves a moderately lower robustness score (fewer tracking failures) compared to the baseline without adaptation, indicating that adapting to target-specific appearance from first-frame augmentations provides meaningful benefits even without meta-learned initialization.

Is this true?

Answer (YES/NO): NO